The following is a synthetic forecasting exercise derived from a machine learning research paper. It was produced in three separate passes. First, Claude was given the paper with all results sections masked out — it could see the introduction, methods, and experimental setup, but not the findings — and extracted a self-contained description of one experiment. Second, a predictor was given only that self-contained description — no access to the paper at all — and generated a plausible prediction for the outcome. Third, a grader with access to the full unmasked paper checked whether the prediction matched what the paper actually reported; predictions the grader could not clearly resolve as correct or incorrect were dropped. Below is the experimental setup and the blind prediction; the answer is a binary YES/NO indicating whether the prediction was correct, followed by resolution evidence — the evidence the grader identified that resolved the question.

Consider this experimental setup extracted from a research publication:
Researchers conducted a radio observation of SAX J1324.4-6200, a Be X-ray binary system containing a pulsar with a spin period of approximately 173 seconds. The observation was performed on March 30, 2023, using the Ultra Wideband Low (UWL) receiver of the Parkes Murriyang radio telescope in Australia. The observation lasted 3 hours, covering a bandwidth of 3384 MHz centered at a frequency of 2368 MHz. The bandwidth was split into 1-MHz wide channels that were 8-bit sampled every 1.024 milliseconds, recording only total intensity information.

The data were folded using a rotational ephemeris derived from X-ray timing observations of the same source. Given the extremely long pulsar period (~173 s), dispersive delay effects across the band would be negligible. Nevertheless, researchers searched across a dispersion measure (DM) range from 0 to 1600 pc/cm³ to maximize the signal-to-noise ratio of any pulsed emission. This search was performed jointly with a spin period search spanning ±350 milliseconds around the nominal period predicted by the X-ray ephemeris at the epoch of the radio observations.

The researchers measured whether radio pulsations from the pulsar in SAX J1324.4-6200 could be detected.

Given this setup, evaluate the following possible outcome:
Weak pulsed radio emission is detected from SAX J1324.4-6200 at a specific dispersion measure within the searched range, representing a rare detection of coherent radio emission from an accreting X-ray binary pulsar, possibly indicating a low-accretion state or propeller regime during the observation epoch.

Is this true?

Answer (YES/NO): NO